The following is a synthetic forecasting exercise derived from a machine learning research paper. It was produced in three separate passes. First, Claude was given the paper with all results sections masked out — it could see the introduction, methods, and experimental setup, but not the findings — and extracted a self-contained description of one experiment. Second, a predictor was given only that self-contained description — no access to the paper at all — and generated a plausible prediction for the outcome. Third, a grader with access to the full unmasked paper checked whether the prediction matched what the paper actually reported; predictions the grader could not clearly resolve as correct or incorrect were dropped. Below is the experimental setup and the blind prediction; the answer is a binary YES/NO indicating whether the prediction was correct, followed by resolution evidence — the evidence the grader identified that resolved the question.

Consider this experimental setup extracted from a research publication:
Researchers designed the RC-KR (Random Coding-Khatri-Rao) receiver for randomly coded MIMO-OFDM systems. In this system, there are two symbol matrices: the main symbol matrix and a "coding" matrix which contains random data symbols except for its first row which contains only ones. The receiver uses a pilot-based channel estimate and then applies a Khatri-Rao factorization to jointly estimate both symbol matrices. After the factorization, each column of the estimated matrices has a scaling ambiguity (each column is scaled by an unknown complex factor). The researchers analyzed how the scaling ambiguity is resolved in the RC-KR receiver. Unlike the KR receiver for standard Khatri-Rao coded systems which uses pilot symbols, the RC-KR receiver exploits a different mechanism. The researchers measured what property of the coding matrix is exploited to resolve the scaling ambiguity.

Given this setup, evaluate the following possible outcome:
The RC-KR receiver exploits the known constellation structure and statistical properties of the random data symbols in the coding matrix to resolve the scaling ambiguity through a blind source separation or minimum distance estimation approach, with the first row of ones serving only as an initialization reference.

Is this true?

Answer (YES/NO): NO